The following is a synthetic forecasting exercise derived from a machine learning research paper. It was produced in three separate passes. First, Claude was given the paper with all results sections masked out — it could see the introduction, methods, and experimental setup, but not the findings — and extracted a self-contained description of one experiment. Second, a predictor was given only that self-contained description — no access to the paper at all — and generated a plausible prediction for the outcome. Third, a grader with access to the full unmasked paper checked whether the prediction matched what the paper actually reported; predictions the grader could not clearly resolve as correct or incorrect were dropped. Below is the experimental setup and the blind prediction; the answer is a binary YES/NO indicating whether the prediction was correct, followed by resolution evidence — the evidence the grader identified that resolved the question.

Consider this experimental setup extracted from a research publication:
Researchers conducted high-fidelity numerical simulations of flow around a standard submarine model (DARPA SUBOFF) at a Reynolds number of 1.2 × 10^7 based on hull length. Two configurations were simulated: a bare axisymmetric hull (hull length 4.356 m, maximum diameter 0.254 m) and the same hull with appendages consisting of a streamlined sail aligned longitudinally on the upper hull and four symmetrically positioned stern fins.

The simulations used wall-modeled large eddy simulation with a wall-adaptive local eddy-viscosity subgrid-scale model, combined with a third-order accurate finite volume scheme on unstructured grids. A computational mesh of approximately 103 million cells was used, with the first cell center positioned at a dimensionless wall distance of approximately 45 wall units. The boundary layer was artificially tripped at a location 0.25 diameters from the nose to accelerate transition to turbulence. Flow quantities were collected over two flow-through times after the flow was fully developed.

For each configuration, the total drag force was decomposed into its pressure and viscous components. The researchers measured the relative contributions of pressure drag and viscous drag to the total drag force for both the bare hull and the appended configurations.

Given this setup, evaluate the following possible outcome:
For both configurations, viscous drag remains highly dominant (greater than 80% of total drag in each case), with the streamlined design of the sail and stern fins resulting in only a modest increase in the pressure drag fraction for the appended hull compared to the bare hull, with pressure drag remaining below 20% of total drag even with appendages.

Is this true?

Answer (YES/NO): NO